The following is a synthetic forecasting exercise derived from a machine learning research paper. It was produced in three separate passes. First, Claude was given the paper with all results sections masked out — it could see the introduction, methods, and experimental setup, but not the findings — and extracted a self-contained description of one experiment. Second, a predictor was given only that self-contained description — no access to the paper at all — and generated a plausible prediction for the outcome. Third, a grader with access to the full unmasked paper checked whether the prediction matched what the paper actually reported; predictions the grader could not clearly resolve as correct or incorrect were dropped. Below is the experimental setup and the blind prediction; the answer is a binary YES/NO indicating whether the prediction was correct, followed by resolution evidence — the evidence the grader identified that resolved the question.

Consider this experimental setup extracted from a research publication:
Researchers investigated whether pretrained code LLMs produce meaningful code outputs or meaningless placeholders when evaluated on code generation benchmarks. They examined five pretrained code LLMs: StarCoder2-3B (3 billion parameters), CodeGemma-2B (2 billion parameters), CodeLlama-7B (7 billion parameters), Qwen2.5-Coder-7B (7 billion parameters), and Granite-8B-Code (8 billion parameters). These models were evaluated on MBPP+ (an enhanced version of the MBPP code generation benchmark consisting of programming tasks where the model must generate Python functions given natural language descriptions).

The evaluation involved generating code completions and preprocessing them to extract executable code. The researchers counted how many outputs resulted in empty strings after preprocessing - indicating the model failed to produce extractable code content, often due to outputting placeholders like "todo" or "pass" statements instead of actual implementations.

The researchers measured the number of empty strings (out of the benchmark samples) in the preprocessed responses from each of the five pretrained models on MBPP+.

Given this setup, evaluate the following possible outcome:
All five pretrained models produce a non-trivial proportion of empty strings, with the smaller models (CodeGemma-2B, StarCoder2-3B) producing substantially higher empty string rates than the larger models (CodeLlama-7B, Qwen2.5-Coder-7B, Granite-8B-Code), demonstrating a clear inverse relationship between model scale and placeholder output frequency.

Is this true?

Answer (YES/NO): NO